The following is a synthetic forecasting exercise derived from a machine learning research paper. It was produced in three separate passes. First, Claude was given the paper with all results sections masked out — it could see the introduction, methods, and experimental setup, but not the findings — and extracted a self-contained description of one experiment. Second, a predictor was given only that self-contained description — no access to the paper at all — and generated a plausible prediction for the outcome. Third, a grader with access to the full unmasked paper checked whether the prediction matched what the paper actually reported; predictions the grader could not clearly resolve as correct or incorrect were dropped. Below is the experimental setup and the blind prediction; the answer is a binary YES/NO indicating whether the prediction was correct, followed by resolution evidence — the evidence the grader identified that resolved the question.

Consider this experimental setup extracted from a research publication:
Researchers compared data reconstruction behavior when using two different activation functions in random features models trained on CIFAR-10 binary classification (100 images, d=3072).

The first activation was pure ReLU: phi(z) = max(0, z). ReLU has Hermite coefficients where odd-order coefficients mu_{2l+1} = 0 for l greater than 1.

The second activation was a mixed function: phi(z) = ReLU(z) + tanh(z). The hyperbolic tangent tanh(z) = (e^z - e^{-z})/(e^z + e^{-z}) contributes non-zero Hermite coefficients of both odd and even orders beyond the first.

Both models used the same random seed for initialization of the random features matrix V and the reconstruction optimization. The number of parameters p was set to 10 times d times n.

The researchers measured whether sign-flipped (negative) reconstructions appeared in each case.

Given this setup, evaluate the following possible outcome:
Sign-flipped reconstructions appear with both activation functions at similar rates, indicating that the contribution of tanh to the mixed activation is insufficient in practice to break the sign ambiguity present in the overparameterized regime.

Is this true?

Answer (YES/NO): NO